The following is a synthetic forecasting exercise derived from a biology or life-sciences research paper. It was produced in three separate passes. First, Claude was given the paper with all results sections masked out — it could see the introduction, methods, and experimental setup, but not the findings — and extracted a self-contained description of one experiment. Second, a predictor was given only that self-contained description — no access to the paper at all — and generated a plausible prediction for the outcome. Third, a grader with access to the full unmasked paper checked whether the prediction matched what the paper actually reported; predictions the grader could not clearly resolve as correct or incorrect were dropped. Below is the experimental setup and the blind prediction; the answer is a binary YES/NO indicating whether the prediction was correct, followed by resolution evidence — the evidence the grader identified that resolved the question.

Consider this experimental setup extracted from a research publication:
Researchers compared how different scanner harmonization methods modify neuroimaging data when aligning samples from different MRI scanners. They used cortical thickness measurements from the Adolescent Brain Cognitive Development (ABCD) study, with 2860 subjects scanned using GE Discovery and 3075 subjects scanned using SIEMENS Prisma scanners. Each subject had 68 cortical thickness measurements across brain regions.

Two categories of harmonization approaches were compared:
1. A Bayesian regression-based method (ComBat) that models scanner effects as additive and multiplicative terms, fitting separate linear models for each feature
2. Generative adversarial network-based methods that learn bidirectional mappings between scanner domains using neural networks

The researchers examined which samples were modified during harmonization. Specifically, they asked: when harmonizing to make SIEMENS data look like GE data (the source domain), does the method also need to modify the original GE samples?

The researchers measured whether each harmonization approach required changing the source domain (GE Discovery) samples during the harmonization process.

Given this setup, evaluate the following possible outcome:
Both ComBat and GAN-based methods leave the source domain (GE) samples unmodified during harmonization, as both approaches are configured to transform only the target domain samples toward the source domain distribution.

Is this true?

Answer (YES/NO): NO